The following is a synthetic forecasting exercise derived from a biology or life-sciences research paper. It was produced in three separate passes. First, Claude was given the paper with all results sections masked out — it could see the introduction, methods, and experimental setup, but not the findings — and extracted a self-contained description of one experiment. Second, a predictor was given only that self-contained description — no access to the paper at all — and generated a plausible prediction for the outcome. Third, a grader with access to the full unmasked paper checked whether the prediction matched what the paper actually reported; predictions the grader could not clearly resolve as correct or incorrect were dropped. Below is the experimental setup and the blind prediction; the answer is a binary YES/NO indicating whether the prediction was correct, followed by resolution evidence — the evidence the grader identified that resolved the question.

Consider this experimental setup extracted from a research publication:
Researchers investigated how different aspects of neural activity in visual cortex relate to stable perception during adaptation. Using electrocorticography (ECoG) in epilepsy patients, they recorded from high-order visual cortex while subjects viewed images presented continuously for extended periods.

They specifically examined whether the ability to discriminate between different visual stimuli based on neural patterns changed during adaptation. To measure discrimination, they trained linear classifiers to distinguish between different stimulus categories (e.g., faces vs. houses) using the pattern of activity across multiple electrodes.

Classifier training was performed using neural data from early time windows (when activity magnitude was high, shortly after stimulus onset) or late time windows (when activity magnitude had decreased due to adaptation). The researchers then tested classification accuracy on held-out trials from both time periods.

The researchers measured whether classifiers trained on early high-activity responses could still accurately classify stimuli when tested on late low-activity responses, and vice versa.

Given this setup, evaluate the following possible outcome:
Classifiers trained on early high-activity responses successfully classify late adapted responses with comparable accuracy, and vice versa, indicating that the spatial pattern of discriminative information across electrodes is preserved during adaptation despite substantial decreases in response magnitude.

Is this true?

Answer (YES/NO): YES